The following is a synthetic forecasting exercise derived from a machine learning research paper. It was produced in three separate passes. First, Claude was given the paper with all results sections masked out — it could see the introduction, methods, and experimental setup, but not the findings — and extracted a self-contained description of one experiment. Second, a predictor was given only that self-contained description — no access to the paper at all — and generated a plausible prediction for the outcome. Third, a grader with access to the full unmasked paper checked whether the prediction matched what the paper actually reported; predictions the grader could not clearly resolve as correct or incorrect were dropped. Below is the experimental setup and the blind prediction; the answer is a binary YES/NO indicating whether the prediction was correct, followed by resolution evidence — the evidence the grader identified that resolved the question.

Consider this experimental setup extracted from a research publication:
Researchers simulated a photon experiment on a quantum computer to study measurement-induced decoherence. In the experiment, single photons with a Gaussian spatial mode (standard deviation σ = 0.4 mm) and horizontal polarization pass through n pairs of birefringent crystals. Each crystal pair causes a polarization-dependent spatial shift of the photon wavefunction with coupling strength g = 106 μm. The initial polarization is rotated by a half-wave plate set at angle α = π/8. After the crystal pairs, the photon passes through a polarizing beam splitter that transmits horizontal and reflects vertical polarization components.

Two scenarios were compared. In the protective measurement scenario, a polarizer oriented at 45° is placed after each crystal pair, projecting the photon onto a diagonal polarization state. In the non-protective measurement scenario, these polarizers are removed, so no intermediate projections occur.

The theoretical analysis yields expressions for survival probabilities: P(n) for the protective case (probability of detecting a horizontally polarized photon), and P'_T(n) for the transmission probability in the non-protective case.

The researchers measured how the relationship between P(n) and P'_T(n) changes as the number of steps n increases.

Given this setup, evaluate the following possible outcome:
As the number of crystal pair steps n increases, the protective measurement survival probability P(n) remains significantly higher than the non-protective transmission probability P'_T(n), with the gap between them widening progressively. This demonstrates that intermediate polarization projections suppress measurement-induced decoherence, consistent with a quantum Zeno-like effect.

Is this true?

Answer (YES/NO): NO